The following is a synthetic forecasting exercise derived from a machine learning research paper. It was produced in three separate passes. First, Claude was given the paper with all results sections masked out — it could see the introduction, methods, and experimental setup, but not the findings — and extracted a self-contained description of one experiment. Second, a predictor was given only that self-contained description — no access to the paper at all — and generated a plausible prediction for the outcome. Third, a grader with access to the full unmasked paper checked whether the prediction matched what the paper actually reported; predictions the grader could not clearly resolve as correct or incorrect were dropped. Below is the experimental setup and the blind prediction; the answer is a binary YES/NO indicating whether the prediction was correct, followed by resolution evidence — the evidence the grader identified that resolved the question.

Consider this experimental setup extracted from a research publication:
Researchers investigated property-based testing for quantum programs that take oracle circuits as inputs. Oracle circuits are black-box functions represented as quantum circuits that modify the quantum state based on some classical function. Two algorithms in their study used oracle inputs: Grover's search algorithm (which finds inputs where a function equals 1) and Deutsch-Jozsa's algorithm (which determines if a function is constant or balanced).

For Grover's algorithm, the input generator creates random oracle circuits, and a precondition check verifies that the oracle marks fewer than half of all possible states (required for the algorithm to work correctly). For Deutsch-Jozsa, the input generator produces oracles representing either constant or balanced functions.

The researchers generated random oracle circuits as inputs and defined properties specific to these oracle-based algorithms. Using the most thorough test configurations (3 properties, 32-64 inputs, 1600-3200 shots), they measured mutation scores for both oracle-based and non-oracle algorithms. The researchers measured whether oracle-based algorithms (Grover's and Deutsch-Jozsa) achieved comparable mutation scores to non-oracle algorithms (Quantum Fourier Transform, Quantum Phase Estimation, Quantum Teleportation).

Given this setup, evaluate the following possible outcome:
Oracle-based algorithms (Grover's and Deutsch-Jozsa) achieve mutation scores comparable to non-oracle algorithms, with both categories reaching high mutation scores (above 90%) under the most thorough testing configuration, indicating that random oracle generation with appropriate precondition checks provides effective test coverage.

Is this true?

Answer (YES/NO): YES